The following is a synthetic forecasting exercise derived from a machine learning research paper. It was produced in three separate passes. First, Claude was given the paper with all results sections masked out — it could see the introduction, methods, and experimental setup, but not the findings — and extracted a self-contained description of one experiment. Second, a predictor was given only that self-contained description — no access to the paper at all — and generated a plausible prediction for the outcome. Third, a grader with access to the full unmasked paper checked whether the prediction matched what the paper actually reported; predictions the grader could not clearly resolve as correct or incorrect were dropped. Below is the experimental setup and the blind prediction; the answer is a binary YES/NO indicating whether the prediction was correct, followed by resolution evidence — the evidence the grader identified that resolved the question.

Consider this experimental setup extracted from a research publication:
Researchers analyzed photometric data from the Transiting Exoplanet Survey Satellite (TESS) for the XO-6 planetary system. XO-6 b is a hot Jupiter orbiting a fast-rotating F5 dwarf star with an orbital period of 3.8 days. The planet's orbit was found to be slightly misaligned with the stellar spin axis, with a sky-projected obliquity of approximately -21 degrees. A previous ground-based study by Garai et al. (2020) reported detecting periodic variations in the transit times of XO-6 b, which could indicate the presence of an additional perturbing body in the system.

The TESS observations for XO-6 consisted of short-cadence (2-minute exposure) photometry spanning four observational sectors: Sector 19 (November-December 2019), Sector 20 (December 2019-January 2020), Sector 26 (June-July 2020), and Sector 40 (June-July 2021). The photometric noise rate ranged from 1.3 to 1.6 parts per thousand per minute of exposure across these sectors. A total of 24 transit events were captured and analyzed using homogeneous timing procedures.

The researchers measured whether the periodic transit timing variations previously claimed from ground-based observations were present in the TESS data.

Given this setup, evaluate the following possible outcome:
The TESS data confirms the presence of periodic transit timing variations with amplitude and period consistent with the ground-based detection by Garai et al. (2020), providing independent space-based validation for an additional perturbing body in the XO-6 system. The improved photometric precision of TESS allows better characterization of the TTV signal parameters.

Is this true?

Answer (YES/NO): NO